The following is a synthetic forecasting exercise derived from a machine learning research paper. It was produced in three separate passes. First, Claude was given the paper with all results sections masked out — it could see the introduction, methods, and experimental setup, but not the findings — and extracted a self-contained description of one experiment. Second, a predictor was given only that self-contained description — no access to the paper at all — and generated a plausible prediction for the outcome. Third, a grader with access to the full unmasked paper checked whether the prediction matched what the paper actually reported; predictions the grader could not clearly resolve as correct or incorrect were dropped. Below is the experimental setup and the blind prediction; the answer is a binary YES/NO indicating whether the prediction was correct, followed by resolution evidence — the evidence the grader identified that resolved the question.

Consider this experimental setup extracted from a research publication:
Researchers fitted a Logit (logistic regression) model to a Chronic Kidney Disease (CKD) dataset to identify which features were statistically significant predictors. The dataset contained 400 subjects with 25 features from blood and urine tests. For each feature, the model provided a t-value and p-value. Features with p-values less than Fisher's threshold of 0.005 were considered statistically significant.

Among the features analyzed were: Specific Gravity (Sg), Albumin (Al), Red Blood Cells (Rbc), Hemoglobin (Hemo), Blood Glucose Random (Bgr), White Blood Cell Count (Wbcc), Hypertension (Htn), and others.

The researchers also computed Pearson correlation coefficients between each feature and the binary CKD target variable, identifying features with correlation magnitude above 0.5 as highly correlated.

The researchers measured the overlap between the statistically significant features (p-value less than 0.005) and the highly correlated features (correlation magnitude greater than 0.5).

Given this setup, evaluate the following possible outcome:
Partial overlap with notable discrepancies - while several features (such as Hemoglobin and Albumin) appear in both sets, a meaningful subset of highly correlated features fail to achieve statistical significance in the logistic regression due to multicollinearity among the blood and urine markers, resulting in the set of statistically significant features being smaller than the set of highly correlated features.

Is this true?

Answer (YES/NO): NO